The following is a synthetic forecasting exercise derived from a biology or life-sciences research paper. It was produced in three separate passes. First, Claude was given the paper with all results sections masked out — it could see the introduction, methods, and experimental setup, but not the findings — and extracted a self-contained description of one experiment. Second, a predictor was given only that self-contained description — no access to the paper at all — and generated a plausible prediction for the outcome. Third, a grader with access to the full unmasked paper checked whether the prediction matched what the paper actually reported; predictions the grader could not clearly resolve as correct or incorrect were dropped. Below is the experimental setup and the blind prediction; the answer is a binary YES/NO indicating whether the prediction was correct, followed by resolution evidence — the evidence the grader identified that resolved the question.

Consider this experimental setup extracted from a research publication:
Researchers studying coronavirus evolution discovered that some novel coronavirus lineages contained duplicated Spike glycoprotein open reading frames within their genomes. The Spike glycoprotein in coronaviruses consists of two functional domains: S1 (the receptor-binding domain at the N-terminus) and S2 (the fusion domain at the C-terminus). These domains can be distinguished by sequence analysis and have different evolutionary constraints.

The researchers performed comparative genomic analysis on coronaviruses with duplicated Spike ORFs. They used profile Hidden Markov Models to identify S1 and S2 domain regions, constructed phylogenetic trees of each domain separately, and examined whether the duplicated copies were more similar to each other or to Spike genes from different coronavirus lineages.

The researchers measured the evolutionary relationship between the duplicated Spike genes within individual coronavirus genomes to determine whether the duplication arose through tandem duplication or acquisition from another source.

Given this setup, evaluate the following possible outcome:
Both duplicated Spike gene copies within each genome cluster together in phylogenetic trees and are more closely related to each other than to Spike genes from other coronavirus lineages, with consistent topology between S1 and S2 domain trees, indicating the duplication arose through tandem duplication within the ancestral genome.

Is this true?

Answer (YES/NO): NO